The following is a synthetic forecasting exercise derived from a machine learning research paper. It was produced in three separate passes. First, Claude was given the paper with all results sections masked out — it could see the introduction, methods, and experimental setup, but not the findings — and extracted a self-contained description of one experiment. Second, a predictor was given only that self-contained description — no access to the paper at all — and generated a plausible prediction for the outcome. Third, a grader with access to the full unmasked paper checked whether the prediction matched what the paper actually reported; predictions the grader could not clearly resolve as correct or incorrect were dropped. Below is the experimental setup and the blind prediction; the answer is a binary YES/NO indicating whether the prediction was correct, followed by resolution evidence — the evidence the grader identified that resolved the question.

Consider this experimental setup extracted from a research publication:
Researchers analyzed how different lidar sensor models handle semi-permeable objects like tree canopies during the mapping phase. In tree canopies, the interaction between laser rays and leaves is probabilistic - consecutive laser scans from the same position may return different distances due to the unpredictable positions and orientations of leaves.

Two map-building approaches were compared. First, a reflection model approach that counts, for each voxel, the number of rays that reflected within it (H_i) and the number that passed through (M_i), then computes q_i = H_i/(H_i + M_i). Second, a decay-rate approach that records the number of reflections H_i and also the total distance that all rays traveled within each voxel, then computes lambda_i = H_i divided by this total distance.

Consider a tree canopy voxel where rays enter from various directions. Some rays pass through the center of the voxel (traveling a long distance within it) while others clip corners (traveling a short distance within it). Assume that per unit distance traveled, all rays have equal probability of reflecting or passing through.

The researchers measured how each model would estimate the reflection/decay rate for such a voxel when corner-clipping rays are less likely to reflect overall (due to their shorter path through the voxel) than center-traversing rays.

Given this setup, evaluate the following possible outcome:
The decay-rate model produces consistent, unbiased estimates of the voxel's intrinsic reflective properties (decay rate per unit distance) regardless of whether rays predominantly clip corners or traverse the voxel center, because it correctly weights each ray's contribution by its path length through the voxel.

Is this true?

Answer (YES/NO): YES